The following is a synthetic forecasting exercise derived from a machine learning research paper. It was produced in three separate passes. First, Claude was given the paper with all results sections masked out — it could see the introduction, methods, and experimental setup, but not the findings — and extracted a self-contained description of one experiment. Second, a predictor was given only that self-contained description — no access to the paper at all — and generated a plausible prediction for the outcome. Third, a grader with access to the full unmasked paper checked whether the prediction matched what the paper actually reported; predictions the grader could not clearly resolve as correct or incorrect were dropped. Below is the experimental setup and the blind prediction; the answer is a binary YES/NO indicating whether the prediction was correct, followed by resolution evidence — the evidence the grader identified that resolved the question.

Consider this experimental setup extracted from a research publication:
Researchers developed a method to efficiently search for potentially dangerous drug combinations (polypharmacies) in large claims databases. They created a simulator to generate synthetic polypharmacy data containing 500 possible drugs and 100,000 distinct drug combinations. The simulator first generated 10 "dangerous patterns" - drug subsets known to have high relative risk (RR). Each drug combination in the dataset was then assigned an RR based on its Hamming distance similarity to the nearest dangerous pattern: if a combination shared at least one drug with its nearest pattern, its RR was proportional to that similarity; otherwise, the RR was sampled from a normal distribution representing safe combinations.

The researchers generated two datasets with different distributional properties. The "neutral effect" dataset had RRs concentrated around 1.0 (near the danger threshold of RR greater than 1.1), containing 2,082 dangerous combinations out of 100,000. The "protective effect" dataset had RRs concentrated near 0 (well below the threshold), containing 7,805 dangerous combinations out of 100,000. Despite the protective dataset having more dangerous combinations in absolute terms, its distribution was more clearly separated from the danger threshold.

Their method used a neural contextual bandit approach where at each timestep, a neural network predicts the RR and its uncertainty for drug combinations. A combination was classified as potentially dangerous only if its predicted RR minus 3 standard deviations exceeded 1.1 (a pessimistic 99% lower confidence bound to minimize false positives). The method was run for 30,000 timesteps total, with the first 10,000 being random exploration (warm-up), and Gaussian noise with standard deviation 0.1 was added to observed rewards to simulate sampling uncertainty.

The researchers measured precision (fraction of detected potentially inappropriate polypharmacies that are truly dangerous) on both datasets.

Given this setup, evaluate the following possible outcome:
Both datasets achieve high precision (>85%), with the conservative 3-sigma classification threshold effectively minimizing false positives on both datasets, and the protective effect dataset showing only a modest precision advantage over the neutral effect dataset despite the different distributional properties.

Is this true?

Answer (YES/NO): YES